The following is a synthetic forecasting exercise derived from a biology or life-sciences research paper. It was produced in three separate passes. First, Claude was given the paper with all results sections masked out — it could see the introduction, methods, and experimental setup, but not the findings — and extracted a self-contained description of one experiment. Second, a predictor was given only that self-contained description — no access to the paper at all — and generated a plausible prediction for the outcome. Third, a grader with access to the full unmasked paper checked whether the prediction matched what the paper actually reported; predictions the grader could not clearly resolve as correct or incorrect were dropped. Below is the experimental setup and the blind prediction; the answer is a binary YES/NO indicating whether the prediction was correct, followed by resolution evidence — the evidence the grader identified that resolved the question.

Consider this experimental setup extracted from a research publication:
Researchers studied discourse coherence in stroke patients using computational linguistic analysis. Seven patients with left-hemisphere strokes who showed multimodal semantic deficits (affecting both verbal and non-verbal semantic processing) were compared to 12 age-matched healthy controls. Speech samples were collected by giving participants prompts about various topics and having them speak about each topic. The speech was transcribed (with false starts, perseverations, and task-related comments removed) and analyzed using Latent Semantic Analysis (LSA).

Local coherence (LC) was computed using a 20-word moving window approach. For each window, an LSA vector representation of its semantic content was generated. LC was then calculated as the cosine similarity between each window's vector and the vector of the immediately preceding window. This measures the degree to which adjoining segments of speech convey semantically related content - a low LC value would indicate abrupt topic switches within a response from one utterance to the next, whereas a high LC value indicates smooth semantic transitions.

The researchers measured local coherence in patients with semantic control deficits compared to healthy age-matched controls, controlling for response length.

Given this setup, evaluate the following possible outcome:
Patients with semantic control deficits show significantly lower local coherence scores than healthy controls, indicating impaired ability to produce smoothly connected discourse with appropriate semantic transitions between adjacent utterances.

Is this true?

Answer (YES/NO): NO